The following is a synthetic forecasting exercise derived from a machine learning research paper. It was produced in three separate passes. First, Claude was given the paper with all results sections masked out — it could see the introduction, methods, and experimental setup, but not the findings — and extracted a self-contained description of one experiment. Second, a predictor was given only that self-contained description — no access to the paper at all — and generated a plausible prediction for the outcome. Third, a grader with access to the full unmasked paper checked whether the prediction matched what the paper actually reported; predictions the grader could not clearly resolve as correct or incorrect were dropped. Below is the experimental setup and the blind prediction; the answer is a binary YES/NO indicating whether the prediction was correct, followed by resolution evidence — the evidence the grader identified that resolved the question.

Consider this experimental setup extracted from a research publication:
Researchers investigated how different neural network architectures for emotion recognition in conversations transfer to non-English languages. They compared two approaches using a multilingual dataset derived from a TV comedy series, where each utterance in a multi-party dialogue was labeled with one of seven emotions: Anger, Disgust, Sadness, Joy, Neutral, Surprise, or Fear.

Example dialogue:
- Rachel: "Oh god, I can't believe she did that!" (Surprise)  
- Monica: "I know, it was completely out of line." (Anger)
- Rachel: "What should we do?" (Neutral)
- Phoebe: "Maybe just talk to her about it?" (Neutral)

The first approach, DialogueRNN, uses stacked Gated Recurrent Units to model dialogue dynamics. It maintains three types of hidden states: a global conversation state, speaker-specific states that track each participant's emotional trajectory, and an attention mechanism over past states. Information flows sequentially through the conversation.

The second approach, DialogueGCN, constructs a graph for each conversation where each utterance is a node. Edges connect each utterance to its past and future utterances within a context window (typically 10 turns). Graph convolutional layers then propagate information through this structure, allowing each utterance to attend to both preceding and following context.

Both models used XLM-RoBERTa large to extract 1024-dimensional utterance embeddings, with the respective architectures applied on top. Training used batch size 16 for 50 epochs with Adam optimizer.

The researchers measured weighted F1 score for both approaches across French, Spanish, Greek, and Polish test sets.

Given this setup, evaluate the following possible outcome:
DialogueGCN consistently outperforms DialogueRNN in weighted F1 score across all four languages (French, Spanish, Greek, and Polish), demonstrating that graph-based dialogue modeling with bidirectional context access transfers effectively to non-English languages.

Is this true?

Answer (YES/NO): YES